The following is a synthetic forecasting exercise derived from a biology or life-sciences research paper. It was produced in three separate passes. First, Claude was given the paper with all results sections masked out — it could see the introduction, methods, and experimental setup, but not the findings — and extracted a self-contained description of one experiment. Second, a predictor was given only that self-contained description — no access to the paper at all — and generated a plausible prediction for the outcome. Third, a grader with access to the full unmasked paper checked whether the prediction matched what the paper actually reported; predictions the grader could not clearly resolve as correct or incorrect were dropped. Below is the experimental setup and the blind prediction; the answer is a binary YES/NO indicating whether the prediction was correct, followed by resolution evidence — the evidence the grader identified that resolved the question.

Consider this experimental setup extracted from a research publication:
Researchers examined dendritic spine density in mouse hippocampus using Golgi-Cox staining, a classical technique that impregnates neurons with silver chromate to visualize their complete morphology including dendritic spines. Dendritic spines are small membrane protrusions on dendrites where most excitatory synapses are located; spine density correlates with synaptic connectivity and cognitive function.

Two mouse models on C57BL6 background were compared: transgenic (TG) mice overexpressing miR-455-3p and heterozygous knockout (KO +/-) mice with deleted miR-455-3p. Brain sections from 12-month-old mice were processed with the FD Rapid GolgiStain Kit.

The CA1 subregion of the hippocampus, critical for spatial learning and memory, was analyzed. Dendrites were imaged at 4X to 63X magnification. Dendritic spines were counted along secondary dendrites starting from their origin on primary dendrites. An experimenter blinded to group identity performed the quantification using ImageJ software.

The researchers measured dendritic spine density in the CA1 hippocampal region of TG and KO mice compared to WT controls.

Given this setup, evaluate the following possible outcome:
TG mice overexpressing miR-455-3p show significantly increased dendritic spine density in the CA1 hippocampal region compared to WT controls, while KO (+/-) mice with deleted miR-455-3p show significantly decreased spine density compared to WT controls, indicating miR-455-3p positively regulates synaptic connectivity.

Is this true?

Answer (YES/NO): YES